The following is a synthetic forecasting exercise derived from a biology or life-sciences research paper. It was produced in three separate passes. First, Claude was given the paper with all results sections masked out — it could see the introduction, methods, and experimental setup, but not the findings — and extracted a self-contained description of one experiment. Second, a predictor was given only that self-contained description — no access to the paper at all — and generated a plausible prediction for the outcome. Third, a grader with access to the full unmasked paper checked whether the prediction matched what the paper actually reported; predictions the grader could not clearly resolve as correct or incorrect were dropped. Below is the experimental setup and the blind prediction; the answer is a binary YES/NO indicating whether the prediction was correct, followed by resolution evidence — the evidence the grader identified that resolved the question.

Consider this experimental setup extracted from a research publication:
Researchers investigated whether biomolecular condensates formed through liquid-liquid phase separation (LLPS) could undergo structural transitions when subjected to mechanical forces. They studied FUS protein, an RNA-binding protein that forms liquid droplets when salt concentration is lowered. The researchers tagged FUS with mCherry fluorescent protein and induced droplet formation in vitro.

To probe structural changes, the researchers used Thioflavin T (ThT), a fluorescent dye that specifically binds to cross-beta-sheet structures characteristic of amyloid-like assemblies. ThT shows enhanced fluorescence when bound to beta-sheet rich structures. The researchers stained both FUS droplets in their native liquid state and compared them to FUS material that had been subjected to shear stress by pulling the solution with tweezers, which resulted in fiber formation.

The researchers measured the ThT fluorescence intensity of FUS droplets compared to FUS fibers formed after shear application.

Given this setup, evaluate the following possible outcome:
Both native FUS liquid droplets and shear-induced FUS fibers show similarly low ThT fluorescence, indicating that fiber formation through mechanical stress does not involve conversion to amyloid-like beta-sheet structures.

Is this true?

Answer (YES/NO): NO